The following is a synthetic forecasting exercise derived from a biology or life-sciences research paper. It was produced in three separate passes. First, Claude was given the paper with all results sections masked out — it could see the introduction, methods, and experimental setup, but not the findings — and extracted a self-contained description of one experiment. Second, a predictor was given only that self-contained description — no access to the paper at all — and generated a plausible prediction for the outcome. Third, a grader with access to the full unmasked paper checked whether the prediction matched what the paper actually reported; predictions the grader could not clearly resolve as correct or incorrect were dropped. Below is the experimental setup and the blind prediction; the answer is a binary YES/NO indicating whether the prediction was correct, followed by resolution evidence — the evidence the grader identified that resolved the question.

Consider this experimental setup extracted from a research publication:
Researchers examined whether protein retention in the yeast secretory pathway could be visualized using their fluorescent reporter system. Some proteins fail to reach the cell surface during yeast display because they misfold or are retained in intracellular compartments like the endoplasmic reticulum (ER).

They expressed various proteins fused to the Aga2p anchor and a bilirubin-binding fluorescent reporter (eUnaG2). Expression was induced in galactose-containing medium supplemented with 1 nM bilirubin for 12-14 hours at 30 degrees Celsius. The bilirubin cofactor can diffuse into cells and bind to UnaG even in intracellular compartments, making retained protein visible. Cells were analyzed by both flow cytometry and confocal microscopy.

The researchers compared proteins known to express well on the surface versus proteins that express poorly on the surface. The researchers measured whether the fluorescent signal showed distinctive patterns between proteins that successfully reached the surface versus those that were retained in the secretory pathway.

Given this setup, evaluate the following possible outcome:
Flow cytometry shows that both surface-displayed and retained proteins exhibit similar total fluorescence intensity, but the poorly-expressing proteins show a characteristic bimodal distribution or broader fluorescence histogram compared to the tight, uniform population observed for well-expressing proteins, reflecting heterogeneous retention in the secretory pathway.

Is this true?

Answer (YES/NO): NO